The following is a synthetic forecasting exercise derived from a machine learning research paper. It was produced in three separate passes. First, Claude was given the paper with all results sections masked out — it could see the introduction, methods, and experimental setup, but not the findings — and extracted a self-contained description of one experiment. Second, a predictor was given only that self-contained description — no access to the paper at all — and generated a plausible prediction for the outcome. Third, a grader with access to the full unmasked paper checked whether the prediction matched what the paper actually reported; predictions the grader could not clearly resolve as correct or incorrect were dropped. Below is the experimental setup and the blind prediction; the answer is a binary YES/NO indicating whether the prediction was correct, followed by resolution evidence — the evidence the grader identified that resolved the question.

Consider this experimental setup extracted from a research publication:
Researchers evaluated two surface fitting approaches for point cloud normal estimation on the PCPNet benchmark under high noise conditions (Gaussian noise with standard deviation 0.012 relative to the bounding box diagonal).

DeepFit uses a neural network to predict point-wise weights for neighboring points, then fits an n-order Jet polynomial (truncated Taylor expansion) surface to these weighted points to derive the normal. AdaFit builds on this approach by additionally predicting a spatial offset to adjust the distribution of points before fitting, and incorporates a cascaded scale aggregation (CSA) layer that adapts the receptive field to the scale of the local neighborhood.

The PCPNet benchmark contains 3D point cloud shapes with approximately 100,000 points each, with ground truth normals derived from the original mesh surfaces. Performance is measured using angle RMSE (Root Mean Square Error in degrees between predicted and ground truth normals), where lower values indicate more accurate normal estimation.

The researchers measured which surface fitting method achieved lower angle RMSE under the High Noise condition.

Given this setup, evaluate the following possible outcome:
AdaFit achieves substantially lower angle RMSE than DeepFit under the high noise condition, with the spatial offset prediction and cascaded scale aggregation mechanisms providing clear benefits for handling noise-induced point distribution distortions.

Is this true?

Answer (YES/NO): NO